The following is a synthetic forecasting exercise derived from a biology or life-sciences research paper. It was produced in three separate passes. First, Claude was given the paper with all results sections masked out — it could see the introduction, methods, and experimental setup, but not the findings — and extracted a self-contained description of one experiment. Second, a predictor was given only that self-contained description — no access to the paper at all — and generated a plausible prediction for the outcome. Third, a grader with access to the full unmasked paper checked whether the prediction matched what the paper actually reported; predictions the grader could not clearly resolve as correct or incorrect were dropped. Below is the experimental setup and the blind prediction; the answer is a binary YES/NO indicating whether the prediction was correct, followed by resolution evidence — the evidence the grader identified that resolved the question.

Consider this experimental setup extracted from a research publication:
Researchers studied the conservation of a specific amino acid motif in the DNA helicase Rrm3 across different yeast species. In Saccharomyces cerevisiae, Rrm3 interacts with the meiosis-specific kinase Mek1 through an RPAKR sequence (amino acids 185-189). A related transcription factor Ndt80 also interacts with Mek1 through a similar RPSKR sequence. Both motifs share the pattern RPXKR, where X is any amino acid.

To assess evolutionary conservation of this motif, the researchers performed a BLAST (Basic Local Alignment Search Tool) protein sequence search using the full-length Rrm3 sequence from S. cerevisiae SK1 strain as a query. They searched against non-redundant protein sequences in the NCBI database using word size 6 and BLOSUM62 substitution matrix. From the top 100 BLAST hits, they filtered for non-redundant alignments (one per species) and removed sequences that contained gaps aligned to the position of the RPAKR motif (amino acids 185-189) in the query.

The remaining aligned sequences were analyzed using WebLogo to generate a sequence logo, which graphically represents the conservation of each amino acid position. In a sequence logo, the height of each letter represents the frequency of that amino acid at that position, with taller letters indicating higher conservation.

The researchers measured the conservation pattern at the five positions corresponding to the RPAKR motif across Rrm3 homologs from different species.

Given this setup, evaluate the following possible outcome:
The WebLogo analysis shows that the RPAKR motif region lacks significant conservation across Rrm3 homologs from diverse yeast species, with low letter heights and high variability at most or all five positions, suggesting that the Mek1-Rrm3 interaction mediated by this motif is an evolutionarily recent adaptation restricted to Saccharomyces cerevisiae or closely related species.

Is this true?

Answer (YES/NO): NO